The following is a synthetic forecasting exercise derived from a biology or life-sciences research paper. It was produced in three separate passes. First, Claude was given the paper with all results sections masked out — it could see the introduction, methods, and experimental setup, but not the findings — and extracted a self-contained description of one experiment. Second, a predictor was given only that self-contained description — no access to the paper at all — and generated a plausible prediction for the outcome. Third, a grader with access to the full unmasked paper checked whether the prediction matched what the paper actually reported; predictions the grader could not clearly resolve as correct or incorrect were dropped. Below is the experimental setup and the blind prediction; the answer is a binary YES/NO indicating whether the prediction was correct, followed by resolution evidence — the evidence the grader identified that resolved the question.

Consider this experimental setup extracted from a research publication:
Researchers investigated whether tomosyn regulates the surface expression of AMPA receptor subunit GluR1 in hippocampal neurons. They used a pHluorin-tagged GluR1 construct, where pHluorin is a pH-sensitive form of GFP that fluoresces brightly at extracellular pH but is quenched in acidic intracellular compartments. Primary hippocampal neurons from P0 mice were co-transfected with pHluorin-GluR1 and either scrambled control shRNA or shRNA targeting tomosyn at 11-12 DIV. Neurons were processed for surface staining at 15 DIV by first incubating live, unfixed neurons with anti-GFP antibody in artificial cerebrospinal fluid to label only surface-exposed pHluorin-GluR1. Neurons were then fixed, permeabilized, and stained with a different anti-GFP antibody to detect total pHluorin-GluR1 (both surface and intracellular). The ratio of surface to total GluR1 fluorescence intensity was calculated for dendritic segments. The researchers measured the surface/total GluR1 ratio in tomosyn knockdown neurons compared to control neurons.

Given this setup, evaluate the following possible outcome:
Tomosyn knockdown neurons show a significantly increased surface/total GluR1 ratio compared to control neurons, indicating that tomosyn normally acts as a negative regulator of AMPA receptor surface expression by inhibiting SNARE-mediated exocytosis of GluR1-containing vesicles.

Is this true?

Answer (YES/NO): NO